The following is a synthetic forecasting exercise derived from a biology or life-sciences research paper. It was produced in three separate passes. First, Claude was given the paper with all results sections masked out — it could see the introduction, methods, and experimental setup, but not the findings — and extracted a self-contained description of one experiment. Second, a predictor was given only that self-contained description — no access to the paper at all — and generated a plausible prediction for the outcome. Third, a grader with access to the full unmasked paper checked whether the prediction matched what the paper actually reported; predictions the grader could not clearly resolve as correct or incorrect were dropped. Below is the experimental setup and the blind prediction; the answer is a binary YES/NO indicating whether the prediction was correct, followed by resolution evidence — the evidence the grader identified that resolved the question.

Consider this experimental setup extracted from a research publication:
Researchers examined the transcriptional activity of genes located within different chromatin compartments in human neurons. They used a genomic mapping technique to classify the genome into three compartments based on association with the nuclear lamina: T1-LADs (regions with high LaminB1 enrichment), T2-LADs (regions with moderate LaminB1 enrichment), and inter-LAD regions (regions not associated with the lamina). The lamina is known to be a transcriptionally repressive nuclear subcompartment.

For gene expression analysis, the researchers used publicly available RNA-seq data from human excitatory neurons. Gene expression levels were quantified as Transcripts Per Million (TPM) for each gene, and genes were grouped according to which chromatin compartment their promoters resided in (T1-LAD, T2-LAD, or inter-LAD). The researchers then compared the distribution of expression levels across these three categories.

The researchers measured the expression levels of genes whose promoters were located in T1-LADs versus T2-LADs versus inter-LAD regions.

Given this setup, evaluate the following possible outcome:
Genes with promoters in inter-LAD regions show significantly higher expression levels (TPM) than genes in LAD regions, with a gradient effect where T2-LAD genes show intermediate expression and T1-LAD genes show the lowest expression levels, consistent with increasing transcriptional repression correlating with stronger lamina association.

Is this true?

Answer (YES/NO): YES